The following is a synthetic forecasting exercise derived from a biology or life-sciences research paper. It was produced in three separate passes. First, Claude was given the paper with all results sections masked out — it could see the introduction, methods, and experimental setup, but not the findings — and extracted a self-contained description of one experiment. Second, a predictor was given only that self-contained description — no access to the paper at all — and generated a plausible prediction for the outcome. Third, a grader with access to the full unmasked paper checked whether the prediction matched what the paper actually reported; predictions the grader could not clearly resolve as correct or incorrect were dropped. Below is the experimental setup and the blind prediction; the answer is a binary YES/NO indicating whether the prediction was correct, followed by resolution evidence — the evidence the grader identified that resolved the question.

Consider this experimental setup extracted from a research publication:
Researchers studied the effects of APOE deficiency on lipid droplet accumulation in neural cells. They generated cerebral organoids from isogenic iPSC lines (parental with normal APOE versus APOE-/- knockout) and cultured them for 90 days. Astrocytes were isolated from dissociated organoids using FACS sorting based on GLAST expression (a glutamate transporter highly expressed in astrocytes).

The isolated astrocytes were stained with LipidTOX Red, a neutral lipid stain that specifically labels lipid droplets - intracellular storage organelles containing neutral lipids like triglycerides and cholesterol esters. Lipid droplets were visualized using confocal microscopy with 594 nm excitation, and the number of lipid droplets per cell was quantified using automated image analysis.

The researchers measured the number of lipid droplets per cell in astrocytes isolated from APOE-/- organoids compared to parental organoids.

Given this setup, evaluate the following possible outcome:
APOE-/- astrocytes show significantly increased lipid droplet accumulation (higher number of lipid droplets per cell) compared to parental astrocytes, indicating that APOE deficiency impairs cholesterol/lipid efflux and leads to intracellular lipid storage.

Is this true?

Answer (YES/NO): YES